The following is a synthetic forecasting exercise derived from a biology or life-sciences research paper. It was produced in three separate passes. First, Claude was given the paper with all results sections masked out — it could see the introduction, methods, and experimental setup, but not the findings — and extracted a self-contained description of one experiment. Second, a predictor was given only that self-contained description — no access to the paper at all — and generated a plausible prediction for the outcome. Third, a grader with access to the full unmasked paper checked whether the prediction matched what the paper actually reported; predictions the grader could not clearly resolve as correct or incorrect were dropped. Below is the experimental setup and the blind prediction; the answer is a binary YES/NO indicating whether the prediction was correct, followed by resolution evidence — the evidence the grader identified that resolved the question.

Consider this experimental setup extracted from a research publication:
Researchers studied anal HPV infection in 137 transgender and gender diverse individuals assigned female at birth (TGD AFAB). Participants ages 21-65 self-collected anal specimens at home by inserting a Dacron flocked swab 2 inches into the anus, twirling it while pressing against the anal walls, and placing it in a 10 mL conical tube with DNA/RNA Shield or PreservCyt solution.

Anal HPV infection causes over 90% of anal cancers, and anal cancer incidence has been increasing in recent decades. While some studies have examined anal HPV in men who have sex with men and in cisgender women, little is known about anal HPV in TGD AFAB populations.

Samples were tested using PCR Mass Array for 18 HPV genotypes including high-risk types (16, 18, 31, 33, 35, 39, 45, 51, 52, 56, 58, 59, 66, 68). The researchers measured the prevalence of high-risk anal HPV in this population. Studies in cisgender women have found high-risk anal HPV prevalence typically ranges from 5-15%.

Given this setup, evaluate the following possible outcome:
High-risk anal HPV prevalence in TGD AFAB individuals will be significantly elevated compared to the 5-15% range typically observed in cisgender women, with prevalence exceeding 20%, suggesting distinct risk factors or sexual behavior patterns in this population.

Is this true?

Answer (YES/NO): YES